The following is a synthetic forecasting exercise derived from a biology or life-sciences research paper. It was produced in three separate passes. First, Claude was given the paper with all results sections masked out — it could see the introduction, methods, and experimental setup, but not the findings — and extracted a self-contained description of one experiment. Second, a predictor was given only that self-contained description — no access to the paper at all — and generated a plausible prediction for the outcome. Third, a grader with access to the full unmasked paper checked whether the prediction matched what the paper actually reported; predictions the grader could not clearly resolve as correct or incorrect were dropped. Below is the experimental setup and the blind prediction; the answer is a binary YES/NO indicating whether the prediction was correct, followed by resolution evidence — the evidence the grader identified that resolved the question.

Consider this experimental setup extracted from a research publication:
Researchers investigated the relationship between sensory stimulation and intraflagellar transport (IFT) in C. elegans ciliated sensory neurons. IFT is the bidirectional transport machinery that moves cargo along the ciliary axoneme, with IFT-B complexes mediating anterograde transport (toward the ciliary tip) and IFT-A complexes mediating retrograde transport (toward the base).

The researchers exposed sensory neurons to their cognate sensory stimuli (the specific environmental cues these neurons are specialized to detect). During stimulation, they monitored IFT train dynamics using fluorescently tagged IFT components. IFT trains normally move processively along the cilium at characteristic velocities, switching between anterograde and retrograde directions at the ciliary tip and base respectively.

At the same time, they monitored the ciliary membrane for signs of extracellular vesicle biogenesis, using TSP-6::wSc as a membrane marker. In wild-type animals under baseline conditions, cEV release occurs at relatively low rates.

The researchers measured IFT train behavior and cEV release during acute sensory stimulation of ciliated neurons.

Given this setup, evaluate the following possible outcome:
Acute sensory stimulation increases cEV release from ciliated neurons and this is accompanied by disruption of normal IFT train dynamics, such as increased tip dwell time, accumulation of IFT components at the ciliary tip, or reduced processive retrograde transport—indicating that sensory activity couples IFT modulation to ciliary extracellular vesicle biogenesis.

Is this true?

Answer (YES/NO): YES